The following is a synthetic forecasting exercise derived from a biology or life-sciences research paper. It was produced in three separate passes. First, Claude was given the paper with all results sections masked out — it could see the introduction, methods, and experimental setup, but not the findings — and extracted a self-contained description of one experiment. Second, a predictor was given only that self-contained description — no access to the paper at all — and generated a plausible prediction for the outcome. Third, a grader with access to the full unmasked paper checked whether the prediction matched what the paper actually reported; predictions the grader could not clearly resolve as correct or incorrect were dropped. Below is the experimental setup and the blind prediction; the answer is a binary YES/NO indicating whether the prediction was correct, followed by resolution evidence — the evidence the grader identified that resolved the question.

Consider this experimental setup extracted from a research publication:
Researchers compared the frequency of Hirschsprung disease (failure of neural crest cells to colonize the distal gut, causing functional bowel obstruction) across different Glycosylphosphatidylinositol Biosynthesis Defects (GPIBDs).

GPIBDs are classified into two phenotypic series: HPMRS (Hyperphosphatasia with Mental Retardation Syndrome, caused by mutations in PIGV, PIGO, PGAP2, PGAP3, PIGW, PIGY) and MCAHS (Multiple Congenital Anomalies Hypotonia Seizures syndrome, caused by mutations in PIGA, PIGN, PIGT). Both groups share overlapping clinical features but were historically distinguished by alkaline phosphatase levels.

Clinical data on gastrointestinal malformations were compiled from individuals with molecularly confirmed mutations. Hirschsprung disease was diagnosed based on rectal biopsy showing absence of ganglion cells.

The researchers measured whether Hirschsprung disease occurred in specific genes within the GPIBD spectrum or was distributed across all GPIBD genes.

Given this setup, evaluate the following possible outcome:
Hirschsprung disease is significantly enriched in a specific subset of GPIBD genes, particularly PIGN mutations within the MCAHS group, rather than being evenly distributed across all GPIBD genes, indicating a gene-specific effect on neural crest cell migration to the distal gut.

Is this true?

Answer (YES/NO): NO